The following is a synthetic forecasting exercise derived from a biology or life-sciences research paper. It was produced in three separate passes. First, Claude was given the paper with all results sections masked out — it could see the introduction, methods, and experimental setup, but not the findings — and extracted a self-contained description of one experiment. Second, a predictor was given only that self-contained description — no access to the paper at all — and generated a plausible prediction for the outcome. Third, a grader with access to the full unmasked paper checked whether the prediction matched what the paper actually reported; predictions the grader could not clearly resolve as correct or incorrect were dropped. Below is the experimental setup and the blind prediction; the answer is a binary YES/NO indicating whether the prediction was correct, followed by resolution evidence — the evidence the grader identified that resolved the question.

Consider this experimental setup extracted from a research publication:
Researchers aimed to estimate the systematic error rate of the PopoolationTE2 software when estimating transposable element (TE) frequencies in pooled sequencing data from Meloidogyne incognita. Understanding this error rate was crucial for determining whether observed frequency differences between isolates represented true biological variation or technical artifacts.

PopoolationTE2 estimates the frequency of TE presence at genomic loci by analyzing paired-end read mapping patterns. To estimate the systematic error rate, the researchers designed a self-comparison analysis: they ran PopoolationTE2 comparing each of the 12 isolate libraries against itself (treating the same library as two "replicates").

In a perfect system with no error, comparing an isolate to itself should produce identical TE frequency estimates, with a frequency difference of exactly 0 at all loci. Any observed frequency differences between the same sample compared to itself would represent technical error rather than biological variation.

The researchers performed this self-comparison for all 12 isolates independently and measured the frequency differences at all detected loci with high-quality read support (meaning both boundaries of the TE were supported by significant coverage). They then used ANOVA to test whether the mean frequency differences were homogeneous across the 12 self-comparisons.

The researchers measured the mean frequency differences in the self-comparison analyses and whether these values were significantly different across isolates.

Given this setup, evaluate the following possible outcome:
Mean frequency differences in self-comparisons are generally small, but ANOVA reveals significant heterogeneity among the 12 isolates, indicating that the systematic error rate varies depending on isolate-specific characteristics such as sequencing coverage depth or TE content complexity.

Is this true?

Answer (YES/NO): NO